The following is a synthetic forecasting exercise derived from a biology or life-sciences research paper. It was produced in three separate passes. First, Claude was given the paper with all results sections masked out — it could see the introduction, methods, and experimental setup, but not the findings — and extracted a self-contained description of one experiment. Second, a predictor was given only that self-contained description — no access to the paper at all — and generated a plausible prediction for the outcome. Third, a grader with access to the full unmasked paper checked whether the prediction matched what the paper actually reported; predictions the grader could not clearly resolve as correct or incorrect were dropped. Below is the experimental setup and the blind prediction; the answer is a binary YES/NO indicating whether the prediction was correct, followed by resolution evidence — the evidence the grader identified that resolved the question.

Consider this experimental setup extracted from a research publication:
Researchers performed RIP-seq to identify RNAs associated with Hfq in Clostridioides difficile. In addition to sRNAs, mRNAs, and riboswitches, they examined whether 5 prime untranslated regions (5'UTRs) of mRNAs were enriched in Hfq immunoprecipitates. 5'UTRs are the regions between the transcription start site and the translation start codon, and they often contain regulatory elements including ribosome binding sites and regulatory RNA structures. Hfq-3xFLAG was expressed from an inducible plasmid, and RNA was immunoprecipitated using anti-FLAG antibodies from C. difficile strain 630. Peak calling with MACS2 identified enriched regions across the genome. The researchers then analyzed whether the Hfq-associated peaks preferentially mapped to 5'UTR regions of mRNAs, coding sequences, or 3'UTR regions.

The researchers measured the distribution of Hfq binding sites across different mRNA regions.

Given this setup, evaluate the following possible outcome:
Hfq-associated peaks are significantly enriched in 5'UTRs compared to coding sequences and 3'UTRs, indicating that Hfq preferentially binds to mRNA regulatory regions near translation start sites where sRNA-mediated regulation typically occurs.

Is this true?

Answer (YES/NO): NO